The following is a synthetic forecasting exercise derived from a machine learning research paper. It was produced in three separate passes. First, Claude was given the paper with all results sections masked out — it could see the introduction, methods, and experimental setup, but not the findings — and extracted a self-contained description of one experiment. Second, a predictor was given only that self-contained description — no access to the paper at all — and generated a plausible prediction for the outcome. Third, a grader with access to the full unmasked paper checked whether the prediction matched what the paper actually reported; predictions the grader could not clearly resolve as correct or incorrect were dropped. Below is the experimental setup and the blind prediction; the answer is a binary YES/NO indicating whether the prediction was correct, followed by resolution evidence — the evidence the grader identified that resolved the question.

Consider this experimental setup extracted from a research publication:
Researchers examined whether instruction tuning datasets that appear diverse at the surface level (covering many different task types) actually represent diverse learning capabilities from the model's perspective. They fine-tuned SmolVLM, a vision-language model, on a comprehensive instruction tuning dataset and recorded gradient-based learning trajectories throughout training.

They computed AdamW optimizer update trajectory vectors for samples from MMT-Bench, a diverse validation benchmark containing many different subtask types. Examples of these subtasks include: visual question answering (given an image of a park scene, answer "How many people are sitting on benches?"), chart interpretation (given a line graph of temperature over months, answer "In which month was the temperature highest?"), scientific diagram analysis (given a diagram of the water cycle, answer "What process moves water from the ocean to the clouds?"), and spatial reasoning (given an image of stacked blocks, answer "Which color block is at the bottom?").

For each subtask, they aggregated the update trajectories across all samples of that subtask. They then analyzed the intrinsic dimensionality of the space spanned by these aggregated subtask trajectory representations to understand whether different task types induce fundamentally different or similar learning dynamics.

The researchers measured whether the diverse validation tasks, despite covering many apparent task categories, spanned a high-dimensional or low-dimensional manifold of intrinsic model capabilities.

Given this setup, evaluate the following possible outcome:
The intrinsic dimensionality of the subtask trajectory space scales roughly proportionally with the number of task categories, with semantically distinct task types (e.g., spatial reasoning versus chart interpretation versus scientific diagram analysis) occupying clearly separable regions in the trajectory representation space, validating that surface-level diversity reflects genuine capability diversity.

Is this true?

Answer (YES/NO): NO